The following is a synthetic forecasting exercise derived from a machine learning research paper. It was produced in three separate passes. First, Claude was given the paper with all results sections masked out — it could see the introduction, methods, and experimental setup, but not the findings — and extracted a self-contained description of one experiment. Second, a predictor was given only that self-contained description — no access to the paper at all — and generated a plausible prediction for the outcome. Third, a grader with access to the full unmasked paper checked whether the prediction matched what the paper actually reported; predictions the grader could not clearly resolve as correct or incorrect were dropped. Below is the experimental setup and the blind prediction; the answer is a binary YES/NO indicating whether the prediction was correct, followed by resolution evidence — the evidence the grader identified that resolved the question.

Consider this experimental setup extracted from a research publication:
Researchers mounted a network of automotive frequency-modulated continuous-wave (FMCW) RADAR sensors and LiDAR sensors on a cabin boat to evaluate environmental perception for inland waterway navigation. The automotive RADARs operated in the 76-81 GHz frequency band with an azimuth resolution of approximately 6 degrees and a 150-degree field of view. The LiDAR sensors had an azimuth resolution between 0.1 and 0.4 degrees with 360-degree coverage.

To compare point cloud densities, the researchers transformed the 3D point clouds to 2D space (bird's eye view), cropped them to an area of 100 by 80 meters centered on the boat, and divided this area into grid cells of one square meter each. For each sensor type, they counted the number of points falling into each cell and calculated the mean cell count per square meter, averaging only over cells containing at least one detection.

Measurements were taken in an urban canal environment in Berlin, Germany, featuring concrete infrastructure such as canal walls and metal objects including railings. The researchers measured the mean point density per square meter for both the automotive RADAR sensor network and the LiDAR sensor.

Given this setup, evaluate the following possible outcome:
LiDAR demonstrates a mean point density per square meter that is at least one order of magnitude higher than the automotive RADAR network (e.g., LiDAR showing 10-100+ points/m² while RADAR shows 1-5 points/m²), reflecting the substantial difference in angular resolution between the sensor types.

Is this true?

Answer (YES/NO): YES